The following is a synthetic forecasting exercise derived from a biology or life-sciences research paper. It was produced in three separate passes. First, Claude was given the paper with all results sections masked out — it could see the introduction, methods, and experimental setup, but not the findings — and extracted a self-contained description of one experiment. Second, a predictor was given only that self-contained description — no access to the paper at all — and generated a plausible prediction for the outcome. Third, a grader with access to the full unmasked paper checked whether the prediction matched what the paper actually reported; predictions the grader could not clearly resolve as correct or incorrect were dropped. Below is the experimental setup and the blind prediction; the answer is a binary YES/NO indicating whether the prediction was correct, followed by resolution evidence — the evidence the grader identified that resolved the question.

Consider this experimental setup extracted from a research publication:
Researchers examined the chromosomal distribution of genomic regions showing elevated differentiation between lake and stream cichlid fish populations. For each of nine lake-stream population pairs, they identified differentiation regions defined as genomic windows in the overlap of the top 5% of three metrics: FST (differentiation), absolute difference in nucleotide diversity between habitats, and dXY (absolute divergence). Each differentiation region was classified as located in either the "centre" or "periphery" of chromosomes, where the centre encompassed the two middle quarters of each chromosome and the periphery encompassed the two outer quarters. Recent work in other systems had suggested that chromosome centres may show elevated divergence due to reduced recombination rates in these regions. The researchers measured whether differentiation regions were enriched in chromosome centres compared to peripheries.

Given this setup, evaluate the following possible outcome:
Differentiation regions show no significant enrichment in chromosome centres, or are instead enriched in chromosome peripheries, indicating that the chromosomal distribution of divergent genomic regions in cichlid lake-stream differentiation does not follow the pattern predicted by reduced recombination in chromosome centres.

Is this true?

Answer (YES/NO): YES